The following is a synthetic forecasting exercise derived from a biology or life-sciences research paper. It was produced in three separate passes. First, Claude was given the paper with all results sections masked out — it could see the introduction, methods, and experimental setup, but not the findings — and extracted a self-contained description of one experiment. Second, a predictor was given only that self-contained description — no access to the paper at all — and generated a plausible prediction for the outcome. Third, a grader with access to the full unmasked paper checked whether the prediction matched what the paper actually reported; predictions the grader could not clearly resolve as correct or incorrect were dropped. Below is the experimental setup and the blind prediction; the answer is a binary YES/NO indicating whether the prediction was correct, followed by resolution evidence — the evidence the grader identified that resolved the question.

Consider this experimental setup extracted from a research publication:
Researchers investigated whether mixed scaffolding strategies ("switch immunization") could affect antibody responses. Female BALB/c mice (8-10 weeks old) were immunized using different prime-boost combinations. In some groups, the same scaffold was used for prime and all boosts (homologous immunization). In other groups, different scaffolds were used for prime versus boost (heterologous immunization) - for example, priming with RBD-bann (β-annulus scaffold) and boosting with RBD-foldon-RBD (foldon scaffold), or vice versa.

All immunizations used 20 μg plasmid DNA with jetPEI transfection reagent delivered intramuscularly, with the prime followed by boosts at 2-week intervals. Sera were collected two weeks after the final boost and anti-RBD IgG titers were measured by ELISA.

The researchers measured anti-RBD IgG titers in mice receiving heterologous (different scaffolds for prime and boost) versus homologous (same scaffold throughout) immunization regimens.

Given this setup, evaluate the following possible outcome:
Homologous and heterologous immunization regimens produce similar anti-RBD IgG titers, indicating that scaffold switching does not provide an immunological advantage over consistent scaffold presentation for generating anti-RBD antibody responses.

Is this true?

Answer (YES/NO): YES